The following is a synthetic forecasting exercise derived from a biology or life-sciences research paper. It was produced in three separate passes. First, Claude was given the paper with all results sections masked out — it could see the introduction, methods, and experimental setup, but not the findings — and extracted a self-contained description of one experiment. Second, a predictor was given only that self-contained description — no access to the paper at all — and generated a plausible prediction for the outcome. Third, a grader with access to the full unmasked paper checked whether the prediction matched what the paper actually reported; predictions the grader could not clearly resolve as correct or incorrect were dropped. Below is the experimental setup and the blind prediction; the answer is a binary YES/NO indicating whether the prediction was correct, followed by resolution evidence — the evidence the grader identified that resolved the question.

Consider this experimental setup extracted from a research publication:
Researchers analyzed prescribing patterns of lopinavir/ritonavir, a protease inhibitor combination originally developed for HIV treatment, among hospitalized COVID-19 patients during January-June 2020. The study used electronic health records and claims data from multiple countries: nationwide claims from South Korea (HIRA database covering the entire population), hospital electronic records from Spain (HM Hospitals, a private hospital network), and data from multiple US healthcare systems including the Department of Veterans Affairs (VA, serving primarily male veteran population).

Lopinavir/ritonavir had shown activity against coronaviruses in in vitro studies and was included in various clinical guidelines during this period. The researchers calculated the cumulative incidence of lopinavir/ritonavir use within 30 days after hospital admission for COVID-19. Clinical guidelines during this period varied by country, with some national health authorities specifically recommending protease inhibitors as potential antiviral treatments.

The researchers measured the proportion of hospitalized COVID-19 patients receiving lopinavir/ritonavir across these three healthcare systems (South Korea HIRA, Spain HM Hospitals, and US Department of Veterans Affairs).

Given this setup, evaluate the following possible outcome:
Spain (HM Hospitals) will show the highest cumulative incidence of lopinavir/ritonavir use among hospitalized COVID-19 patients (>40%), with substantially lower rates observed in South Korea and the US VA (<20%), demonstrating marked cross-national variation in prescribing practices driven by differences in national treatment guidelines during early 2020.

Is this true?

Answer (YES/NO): NO